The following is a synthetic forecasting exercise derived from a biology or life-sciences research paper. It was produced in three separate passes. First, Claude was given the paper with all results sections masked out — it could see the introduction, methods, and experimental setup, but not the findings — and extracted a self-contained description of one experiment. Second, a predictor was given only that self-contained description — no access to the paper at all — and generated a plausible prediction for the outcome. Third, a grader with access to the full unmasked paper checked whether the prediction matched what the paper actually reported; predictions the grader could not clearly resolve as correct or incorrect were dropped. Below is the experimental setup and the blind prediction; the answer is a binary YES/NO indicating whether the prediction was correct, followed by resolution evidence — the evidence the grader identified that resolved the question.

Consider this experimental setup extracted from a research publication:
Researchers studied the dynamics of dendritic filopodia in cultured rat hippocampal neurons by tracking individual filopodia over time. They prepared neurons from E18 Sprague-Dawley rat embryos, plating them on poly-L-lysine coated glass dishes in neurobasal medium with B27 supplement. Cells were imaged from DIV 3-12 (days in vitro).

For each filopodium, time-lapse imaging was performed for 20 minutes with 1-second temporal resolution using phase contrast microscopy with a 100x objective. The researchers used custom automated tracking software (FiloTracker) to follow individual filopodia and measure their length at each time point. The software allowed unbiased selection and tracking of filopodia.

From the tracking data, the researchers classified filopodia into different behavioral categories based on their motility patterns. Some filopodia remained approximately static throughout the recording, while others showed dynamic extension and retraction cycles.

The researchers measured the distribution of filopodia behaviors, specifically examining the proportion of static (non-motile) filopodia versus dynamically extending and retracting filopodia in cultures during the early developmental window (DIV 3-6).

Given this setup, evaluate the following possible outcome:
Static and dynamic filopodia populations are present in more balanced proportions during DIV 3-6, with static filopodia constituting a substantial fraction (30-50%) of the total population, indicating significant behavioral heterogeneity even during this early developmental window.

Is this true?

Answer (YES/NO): NO